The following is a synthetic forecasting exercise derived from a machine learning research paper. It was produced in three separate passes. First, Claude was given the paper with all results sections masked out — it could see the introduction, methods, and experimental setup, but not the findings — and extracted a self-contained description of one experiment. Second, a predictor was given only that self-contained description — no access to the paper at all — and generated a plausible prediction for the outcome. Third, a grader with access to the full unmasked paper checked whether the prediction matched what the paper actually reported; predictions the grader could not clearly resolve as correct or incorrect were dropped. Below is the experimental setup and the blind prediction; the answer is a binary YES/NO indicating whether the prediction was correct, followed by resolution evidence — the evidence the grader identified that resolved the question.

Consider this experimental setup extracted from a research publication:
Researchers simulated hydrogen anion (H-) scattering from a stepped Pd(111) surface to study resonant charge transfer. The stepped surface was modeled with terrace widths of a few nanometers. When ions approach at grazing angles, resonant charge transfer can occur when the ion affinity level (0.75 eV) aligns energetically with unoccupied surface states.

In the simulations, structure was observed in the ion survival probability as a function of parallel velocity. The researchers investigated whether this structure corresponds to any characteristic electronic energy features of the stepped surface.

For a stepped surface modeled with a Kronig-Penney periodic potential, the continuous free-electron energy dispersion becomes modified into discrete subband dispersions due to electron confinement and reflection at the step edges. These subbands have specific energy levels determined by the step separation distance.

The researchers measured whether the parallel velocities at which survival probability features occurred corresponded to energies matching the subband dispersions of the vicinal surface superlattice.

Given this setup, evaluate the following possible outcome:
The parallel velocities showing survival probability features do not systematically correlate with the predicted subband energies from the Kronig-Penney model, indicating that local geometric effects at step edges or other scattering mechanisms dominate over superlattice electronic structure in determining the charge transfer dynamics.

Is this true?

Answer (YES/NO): NO